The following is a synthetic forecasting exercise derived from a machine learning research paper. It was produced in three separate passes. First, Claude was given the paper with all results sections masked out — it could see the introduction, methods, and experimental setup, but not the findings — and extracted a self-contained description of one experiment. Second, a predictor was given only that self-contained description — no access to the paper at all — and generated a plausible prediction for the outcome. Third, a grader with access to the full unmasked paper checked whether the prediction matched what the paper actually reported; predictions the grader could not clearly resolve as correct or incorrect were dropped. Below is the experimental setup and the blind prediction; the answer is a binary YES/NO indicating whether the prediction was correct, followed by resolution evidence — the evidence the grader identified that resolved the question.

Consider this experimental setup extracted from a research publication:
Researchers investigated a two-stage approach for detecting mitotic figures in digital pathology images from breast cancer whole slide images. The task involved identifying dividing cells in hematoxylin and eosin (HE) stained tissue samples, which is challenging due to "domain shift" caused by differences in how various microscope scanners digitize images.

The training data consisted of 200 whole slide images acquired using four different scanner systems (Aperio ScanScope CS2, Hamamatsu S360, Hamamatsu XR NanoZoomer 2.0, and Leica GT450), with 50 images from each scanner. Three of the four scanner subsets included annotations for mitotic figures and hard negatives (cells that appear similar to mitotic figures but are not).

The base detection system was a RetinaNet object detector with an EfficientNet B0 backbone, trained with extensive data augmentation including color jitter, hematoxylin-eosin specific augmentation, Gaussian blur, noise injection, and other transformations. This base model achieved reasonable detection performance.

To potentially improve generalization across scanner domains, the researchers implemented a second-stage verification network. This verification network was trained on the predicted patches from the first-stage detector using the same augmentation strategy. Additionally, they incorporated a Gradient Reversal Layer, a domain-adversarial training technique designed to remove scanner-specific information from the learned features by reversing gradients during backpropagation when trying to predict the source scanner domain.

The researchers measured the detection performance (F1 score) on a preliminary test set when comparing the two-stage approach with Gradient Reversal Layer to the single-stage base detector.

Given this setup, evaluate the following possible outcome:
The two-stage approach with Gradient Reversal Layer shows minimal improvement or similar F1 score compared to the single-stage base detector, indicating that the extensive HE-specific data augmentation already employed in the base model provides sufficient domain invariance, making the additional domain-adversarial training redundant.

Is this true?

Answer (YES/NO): NO